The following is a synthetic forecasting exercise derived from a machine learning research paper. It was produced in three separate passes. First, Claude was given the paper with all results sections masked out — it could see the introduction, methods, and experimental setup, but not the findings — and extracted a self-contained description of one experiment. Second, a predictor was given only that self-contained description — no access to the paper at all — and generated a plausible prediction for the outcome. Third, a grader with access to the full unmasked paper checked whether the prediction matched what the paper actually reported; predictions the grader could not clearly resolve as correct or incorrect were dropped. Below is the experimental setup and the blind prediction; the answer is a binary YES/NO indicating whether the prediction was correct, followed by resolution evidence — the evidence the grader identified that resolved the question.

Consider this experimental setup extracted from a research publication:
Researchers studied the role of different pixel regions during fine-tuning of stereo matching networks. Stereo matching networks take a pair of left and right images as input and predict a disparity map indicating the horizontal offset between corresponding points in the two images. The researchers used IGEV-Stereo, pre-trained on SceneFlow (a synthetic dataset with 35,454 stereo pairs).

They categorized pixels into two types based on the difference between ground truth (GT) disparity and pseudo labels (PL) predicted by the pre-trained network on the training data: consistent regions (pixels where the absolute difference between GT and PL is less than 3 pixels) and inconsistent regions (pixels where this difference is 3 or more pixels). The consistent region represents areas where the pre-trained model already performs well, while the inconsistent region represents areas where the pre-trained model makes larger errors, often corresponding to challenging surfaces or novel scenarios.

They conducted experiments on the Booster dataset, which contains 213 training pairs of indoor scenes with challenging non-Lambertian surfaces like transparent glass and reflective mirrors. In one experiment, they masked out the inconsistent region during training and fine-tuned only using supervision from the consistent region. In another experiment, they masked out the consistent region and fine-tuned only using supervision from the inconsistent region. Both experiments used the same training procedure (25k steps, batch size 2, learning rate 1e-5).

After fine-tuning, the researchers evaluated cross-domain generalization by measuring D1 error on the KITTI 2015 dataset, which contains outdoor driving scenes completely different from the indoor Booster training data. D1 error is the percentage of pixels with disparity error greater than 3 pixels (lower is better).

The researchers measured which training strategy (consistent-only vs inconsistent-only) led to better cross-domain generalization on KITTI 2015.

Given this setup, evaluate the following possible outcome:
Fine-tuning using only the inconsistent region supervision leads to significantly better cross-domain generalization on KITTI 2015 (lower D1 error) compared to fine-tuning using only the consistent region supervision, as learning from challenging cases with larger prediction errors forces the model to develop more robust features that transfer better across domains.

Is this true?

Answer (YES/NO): NO